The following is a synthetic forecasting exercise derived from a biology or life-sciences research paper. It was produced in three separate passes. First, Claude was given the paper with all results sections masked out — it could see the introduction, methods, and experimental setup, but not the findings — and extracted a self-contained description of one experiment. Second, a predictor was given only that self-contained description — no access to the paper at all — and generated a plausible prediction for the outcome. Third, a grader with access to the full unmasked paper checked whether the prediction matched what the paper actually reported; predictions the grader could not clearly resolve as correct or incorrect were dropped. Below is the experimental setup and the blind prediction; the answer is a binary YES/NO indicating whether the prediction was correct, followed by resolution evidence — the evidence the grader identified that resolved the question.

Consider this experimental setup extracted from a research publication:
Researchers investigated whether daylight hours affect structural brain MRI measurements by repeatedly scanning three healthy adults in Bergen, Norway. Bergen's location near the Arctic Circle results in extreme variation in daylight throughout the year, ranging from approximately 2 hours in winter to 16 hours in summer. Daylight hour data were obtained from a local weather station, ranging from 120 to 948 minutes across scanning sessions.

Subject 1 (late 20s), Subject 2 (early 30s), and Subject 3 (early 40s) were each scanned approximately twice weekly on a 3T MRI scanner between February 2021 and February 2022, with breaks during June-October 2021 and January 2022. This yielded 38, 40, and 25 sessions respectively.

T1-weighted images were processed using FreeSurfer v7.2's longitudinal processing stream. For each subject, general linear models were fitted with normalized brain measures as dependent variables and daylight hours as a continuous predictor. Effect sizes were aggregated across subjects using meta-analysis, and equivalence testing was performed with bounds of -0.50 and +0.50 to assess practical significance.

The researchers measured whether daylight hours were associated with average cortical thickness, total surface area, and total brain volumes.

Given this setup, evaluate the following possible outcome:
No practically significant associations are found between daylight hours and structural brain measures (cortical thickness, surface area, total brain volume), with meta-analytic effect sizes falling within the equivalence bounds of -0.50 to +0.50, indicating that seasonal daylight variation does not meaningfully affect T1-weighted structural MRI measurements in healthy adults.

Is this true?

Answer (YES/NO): YES